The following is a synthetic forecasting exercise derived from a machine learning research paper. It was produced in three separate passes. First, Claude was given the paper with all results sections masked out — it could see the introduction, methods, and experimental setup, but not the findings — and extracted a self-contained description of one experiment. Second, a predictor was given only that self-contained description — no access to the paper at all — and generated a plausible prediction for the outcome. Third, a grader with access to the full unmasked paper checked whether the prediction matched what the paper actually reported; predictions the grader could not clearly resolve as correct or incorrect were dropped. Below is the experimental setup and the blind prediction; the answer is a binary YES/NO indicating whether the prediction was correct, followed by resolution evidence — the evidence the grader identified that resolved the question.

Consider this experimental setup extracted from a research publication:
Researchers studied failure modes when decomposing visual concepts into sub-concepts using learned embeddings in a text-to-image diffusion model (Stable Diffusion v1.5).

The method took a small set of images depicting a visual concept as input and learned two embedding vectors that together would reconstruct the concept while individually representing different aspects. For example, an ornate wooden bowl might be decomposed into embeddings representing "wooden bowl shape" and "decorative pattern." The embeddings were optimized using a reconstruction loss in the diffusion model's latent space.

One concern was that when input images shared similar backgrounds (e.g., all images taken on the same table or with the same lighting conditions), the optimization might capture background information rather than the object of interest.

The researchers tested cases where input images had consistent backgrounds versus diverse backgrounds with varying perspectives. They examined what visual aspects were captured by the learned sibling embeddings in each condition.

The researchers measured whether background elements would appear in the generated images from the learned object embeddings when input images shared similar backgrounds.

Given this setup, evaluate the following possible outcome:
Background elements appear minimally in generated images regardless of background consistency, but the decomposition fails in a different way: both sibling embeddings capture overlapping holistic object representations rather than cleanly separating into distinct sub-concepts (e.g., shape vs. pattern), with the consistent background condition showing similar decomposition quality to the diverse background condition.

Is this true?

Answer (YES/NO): NO